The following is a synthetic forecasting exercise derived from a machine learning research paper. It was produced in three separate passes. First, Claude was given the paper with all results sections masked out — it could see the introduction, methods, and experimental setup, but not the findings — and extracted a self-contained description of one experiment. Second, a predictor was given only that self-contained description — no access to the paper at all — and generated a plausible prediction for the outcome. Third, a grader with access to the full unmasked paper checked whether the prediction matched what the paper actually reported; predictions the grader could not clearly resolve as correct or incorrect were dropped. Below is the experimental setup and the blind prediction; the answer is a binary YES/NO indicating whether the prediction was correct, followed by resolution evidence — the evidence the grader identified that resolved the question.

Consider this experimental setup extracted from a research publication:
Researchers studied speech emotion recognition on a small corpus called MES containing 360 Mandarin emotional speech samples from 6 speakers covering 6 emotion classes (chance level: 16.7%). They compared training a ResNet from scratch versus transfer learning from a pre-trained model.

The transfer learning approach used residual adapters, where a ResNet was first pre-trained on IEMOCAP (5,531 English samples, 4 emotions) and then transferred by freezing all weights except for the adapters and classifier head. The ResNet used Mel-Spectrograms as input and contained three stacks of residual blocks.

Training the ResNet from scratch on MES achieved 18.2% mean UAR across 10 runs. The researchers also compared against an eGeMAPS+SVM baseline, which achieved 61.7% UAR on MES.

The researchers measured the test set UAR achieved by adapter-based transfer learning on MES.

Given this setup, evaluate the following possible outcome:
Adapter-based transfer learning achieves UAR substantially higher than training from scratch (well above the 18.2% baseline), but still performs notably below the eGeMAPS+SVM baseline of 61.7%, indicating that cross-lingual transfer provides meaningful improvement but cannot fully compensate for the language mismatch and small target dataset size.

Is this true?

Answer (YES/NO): NO